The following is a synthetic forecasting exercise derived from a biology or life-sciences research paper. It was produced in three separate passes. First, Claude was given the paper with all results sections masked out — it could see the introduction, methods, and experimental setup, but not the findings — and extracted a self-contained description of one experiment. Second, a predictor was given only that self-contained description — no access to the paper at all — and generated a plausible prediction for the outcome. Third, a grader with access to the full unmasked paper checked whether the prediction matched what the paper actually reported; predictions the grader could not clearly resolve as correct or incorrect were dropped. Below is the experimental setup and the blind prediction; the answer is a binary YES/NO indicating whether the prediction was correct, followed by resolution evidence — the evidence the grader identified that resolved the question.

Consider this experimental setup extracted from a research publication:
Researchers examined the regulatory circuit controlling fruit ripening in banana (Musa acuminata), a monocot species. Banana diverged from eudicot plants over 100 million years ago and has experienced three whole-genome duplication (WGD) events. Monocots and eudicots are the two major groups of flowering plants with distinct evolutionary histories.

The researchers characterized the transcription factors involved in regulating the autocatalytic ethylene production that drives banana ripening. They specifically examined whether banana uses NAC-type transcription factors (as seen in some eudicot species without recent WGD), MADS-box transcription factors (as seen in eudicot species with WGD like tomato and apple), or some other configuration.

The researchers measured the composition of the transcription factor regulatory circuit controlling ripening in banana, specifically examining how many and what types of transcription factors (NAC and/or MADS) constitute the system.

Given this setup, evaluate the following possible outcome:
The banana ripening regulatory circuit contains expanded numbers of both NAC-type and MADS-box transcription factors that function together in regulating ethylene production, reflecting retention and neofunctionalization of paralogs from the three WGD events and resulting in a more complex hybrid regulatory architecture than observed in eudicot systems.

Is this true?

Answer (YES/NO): NO